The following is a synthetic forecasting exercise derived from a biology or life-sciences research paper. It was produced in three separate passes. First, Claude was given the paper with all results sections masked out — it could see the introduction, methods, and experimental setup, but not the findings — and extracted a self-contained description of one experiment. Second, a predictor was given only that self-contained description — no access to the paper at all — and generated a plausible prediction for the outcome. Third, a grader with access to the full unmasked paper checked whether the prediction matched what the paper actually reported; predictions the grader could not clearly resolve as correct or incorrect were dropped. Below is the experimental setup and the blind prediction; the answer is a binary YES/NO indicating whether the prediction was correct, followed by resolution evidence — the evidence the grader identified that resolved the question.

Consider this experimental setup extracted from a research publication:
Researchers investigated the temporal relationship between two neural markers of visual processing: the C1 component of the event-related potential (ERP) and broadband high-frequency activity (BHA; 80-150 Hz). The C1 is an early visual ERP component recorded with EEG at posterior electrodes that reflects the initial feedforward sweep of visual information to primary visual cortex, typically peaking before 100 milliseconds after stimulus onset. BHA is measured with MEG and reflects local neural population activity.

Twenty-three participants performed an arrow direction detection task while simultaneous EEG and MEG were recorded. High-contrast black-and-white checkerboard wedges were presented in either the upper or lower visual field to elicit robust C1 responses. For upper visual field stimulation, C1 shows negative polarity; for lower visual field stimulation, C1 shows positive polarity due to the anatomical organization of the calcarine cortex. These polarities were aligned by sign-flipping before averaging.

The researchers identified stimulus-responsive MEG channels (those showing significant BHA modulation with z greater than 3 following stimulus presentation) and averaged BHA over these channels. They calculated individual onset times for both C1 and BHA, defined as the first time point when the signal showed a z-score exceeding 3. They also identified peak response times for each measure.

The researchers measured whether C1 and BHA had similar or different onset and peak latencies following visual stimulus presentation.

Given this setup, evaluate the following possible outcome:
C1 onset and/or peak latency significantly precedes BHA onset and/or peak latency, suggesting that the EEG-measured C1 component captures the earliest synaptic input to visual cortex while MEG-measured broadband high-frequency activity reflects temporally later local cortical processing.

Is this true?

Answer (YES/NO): YES